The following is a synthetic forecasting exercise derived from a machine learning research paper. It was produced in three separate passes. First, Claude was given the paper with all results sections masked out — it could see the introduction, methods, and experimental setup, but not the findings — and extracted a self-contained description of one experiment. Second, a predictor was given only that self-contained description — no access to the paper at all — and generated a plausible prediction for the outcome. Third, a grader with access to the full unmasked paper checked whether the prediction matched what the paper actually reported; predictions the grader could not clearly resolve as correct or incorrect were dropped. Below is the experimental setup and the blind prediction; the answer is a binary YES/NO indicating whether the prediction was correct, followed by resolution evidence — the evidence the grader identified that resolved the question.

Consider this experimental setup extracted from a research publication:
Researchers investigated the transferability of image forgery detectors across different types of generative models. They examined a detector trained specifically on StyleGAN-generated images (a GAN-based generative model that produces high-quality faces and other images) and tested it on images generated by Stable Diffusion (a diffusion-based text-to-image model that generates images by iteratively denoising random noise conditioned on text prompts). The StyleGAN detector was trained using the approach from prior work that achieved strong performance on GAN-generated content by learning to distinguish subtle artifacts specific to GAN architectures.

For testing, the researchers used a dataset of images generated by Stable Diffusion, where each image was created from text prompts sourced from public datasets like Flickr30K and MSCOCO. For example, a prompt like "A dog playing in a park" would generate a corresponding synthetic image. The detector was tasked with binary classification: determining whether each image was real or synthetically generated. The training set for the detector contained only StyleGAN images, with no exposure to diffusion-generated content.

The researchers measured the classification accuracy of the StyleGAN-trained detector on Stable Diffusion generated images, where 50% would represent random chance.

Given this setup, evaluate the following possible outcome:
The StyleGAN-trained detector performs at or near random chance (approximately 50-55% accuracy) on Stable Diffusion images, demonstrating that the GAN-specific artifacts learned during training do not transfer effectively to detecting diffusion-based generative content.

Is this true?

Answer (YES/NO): YES